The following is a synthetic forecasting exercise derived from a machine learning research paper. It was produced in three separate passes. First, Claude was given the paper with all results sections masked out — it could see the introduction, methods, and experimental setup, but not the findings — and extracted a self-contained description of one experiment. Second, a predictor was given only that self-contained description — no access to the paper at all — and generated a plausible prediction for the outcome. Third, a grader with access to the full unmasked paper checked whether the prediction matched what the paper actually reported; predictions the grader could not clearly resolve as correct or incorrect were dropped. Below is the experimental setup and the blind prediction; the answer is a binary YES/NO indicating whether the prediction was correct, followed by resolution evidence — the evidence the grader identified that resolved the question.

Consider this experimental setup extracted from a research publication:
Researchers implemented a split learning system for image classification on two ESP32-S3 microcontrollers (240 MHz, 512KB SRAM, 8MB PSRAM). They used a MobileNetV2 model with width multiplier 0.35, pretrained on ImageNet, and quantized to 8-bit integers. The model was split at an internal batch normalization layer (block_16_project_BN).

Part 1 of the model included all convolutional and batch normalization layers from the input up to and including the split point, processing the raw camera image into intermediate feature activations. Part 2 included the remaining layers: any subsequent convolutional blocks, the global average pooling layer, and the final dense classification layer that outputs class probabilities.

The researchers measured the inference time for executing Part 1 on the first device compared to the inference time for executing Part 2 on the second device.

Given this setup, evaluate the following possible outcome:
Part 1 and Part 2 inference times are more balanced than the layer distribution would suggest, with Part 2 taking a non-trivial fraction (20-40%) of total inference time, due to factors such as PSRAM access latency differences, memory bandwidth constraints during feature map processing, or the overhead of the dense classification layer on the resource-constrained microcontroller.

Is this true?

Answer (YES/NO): NO